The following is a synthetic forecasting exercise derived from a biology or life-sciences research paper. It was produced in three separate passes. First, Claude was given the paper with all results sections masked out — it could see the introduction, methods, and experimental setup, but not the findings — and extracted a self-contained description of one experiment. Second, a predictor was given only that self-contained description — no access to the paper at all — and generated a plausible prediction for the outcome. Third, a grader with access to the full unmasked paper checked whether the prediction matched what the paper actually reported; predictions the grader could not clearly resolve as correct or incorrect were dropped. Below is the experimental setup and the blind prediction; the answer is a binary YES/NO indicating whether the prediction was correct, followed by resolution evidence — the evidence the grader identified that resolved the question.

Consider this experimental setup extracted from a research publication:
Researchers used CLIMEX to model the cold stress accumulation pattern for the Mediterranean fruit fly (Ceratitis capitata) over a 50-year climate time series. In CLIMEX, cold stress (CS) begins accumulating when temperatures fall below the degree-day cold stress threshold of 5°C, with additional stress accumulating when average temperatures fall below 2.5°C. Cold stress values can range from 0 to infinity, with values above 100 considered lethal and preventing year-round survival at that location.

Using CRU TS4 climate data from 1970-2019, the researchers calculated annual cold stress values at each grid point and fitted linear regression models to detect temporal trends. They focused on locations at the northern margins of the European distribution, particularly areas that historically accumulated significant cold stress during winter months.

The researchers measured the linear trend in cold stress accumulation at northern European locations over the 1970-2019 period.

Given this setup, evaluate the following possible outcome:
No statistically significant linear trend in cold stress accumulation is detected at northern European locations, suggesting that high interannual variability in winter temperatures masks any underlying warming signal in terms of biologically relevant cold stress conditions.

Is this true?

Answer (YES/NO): NO